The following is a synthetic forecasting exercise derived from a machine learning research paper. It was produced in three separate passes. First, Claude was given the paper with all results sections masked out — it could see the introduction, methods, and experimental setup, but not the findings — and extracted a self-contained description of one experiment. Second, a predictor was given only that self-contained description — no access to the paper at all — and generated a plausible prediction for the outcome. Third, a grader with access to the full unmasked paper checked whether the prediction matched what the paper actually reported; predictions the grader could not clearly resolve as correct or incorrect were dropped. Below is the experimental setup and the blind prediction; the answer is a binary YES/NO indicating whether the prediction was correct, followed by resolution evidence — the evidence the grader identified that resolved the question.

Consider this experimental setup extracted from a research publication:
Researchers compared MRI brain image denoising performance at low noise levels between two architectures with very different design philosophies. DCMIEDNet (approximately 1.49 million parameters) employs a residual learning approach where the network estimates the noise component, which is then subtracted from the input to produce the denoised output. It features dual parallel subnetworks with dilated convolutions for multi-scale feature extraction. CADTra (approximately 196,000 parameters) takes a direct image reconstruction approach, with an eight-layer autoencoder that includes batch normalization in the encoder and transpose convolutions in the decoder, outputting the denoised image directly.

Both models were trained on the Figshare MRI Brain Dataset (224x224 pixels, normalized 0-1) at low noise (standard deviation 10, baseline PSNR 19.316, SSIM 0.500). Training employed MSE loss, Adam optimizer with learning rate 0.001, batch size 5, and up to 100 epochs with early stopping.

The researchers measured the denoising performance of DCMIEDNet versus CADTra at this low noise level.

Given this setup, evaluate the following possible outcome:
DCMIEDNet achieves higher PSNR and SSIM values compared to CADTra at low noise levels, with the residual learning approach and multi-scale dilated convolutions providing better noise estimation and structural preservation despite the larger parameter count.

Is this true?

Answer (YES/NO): NO